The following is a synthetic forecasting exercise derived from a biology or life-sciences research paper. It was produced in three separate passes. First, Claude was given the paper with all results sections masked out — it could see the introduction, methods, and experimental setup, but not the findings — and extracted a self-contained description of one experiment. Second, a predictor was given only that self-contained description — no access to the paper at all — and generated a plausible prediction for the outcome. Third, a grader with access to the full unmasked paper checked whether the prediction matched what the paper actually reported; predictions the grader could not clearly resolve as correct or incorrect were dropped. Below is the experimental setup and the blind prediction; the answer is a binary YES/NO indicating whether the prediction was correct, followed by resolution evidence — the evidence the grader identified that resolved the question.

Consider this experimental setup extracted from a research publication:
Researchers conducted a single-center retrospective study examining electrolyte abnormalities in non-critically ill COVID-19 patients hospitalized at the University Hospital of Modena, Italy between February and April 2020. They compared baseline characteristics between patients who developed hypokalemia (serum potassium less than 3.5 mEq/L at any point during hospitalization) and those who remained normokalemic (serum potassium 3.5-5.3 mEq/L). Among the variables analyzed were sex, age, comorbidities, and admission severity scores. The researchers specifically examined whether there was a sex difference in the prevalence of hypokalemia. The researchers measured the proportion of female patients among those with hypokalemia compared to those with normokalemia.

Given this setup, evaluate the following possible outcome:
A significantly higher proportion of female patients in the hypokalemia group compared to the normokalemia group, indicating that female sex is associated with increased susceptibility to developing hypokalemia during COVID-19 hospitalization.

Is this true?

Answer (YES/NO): YES